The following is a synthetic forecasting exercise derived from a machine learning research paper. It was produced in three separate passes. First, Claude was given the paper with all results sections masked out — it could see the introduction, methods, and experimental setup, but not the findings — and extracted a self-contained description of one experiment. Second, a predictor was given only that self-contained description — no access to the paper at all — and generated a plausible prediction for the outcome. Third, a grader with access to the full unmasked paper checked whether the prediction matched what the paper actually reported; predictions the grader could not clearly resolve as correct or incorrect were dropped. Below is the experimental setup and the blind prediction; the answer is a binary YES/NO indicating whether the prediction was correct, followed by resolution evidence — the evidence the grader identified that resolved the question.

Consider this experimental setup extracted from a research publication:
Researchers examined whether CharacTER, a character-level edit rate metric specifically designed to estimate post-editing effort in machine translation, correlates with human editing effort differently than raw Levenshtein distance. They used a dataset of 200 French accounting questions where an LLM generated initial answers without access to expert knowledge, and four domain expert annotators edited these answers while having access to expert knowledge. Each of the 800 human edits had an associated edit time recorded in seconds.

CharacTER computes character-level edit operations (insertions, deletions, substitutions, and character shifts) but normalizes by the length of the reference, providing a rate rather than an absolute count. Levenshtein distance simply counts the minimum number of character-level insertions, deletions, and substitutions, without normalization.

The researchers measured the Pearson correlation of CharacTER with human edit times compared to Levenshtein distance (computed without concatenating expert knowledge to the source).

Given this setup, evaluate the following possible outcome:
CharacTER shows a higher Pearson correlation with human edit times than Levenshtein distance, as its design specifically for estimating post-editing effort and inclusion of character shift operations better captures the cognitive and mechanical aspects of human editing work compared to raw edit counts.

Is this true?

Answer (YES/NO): NO